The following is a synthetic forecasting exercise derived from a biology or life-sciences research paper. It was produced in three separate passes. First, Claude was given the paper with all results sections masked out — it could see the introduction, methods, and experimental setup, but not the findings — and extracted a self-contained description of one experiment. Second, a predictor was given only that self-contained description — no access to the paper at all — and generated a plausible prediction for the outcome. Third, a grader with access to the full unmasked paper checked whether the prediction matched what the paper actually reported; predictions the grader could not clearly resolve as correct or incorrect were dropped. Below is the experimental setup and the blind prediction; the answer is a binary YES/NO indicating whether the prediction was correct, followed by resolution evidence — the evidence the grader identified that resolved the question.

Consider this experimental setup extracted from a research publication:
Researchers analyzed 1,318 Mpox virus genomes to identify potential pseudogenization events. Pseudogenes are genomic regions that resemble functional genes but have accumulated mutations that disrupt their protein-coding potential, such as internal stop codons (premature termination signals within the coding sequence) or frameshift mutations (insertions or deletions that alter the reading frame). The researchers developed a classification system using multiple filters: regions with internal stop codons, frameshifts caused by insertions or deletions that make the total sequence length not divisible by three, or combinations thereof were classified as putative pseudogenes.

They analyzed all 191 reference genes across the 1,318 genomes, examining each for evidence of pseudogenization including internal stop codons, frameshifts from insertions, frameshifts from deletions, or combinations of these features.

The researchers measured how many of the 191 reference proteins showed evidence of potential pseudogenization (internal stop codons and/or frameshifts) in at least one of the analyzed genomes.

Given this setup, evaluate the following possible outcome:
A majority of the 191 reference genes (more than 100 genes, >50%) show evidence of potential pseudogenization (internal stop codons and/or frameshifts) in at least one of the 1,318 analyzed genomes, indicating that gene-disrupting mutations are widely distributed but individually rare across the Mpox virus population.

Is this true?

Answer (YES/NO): NO